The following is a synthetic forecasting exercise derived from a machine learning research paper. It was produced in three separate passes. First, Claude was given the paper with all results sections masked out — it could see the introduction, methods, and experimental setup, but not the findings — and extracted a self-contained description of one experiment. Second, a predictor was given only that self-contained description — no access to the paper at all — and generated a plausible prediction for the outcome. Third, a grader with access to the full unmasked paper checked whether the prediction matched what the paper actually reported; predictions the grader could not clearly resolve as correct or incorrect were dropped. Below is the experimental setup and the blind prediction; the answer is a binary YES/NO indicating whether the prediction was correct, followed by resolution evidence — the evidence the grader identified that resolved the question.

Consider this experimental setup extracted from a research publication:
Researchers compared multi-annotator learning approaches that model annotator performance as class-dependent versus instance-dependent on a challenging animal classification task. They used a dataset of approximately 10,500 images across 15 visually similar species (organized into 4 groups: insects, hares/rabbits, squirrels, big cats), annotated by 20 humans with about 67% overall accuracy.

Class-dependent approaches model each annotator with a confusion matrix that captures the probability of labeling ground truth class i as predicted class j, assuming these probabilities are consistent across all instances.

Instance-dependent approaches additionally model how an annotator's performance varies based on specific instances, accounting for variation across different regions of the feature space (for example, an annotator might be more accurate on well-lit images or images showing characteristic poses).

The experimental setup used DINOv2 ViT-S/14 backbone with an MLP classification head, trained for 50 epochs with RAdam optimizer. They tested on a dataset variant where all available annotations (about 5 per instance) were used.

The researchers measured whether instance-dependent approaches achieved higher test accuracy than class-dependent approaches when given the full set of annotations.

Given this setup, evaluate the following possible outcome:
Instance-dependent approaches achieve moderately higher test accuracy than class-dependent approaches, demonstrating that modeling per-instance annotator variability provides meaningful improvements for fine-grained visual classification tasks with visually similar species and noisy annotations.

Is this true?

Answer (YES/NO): NO